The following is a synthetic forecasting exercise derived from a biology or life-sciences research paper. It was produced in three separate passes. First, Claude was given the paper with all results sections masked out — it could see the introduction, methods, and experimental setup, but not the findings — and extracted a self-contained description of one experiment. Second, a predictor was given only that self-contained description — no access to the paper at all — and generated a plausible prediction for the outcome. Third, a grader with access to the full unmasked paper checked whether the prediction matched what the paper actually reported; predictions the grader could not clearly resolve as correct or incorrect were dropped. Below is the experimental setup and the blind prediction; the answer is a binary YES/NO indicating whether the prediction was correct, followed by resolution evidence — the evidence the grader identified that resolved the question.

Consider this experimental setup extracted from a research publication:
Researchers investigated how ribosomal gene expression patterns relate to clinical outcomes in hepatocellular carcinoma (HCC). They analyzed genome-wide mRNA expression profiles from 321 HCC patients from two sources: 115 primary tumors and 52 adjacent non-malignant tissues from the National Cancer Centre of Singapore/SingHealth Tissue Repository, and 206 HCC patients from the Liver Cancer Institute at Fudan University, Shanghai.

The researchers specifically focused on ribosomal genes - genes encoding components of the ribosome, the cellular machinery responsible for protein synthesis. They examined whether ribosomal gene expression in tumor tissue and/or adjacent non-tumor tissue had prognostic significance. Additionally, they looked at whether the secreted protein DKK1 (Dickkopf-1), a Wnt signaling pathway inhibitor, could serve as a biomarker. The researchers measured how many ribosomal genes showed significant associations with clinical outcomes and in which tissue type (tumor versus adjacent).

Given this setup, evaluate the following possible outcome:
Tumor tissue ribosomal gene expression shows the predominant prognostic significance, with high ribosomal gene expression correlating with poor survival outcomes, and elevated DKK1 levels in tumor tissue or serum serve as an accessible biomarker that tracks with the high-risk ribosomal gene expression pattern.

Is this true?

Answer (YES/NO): NO